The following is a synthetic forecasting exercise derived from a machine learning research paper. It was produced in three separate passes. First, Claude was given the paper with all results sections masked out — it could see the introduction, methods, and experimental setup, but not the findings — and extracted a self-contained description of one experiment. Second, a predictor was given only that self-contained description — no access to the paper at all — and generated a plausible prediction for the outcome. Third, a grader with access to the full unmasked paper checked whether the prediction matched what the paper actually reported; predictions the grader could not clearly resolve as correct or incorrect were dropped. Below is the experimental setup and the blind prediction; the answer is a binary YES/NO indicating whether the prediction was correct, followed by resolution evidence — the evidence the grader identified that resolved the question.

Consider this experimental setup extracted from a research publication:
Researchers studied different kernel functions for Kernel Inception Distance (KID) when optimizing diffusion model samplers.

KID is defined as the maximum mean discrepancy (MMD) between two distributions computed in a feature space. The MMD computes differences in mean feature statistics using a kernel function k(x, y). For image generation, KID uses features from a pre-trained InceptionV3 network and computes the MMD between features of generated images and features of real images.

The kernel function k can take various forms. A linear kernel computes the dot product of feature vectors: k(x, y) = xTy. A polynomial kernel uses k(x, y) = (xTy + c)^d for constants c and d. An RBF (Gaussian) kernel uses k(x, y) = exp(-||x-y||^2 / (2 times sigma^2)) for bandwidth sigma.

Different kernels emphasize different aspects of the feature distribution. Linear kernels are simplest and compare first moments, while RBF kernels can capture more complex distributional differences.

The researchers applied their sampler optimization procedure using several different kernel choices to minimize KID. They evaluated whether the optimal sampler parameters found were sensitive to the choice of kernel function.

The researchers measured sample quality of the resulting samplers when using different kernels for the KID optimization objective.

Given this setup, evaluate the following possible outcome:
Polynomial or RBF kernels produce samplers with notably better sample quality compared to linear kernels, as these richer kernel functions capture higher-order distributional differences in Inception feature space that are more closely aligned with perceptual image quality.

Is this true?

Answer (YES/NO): NO